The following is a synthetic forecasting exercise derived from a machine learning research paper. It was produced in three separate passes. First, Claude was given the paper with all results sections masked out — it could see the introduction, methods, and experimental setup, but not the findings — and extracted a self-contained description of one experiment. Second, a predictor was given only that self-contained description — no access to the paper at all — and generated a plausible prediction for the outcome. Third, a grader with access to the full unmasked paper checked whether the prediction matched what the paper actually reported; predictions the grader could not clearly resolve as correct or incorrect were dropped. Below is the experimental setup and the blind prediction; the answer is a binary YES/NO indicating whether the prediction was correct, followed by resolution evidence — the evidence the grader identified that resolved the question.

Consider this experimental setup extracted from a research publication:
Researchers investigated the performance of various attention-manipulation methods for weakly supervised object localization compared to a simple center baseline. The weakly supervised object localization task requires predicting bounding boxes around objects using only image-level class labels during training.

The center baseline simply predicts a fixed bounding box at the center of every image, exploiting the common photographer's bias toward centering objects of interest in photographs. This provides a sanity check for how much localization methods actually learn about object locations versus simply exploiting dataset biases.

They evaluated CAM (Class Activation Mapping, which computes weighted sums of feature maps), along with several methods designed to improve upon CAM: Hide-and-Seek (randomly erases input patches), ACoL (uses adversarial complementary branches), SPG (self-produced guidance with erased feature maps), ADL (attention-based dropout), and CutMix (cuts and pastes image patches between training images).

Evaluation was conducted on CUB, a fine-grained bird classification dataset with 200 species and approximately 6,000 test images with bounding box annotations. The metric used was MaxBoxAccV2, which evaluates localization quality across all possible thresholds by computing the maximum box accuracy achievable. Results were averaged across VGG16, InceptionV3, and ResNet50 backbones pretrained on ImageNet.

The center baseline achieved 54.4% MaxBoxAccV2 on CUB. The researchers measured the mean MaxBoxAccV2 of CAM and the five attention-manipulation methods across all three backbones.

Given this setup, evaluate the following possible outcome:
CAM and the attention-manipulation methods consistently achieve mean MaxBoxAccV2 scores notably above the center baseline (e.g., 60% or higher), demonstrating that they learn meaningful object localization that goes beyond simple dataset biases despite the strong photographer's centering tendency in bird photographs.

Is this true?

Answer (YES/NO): NO